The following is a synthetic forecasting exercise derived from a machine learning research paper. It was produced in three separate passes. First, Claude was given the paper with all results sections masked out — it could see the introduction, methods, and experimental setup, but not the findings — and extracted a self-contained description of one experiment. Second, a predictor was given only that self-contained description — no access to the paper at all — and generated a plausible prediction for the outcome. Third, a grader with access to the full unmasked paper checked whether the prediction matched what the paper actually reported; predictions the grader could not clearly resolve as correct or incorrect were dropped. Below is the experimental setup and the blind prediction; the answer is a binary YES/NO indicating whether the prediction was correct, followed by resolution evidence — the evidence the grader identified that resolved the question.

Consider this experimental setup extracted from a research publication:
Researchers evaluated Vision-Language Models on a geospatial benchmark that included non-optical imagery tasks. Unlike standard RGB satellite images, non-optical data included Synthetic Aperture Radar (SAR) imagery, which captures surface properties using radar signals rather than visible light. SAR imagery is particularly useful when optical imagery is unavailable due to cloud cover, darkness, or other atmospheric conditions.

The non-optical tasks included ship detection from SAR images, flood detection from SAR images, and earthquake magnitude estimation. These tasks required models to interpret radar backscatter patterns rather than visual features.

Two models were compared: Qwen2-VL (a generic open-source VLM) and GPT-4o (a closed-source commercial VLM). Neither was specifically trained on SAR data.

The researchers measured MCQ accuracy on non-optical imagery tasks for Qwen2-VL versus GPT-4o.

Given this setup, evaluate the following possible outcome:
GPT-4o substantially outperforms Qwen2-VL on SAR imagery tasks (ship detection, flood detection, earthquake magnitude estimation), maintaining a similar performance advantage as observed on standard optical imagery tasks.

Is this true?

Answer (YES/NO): NO